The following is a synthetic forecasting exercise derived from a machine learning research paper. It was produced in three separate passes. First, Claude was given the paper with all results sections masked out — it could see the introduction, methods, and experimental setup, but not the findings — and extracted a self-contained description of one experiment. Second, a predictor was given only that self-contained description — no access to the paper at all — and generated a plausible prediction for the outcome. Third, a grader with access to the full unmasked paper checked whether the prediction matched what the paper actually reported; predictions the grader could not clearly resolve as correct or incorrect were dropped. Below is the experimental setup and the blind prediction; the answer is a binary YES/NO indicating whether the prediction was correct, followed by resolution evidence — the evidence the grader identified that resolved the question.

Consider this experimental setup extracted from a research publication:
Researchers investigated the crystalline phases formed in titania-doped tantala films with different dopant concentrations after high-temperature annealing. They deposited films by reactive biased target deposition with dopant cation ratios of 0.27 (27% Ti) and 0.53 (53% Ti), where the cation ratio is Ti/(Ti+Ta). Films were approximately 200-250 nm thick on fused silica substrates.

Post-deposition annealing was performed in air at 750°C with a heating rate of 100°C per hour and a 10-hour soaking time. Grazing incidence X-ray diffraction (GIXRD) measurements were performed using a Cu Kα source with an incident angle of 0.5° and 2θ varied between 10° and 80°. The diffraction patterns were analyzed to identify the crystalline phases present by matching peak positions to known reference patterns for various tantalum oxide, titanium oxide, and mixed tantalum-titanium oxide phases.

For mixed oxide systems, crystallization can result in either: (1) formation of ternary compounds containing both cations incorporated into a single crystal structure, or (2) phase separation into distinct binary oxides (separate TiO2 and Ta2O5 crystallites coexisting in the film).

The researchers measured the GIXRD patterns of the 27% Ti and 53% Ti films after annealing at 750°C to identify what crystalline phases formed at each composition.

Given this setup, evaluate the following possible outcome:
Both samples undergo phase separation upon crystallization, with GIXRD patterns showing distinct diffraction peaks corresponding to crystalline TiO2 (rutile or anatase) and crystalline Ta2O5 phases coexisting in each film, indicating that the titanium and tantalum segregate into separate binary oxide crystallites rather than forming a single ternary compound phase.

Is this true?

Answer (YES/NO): NO